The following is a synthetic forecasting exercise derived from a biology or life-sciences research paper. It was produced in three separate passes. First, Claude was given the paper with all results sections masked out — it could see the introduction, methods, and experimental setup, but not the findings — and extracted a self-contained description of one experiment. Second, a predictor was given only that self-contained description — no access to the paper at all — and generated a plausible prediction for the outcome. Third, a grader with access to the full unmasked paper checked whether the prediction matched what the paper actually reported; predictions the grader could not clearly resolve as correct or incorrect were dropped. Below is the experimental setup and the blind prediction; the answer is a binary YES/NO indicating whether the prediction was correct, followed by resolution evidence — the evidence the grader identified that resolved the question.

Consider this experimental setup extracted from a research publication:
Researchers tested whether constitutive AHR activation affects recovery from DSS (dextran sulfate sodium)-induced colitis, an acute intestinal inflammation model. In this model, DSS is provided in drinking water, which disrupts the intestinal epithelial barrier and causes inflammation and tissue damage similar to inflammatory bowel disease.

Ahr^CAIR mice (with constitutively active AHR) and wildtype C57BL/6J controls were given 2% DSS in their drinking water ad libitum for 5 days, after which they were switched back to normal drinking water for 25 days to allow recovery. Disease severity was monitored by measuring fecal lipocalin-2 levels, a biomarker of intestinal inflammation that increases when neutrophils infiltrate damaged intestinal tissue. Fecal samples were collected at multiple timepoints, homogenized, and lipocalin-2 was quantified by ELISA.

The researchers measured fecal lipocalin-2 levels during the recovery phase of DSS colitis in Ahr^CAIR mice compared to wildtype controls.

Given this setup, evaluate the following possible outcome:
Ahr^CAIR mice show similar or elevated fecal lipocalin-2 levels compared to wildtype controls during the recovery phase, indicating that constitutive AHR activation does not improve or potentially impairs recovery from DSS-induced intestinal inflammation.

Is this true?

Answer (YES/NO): NO